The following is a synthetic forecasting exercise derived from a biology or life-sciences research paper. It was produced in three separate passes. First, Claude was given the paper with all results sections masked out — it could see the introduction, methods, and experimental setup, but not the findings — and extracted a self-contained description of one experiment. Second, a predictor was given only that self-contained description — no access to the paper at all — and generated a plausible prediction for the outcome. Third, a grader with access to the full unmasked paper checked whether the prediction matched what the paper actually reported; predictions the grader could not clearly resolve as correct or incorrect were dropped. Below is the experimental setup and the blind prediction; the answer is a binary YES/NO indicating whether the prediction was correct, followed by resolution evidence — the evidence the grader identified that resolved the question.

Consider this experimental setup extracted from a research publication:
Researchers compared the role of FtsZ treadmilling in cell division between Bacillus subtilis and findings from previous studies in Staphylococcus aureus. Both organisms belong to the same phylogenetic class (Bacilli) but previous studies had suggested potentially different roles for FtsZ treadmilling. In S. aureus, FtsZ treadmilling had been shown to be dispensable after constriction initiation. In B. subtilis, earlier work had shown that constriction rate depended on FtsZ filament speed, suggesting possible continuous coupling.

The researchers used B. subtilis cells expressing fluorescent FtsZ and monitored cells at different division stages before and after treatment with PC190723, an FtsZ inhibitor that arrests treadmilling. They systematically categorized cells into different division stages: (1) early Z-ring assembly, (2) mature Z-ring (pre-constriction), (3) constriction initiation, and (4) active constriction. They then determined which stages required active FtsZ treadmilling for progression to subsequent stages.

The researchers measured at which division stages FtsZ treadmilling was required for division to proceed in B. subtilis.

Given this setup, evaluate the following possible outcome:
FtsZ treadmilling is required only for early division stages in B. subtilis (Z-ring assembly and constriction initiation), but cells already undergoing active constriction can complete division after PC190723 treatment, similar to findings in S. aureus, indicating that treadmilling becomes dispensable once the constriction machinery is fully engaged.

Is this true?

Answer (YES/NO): YES